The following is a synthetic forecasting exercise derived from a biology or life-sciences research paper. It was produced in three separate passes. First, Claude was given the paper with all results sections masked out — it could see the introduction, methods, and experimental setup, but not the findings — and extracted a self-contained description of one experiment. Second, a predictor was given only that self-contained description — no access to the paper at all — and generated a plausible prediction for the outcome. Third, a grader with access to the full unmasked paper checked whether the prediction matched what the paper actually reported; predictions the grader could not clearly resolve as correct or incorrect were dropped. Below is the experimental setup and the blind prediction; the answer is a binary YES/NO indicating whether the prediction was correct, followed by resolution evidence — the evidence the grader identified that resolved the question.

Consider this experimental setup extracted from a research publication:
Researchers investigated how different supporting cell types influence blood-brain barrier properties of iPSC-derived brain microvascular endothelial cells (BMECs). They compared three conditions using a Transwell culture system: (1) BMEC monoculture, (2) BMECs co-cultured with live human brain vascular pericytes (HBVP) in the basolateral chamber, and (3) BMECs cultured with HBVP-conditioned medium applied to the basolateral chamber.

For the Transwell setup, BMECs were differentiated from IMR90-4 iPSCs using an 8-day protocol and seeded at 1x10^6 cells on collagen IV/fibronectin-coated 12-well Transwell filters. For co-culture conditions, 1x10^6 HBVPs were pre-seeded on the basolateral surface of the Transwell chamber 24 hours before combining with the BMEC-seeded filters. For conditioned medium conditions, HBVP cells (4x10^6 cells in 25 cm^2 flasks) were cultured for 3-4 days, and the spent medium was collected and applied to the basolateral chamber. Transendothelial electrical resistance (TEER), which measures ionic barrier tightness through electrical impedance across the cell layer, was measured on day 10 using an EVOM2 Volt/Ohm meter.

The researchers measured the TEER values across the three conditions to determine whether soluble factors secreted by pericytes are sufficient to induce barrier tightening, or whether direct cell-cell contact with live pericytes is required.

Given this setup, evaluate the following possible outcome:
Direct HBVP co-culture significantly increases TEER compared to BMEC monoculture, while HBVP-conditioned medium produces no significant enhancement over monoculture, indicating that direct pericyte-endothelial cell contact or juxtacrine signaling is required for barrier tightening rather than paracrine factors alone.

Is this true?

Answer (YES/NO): NO